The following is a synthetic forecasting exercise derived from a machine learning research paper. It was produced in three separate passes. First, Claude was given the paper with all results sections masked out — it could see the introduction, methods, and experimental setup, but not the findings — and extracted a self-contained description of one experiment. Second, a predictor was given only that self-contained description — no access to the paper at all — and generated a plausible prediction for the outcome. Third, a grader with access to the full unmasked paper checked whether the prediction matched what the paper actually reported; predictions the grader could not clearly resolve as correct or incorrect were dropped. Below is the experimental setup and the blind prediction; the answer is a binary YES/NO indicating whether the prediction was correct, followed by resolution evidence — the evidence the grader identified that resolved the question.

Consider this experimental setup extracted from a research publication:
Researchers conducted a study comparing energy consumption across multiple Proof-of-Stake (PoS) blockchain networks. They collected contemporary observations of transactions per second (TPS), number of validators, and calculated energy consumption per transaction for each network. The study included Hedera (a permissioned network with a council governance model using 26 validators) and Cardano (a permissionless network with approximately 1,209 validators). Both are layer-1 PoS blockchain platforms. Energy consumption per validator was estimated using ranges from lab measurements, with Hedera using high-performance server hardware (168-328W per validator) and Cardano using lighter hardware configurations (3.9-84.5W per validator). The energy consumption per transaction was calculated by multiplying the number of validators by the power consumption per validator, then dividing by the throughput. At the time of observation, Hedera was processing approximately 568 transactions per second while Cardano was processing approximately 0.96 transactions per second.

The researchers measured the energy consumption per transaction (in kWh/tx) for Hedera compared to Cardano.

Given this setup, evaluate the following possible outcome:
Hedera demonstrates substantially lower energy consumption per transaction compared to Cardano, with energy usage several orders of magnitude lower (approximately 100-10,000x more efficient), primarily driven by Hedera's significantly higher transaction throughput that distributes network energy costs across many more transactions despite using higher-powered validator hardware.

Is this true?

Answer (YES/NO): NO